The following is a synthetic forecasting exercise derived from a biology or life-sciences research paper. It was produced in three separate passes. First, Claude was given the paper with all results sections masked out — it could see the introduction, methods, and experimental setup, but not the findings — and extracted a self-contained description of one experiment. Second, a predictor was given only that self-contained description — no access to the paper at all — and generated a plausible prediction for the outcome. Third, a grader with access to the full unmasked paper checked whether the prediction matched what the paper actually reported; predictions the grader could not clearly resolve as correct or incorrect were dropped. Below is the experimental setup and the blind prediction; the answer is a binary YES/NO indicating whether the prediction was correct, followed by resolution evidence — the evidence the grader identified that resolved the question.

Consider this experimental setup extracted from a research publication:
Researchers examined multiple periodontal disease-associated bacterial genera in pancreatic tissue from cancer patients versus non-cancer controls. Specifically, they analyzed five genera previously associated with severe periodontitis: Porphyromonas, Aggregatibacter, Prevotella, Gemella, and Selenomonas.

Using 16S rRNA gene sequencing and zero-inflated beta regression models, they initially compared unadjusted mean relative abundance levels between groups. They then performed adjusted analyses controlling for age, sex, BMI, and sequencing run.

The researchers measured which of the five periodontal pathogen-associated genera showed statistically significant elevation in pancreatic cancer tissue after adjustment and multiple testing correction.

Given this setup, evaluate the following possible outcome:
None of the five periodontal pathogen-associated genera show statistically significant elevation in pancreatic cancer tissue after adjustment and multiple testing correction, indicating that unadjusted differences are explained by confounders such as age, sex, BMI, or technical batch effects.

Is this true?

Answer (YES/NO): NO